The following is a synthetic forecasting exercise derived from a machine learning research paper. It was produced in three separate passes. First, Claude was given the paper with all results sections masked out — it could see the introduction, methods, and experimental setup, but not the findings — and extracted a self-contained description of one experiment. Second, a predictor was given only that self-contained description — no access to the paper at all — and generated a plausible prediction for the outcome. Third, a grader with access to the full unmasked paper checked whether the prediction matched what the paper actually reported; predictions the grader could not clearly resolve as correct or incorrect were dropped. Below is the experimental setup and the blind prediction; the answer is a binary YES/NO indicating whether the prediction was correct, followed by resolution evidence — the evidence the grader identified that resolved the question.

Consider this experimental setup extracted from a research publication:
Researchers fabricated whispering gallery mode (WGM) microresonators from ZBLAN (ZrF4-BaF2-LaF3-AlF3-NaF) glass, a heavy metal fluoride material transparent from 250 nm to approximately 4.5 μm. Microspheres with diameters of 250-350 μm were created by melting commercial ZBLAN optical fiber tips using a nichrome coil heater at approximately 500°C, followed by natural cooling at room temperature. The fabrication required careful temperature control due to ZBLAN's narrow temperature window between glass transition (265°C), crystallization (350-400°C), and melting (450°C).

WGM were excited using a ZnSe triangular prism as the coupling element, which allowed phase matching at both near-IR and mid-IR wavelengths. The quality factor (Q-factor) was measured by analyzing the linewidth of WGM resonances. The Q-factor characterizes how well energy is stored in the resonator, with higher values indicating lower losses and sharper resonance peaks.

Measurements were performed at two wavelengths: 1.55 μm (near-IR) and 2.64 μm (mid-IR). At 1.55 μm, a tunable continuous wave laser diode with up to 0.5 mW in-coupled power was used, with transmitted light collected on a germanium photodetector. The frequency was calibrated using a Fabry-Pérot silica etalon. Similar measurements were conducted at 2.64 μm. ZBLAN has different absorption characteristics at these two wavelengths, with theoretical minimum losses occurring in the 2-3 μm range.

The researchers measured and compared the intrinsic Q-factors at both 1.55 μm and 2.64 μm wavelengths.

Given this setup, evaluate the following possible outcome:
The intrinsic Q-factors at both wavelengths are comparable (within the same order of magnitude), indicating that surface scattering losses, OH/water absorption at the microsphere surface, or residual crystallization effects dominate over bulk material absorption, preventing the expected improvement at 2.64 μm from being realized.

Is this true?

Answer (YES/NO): NO